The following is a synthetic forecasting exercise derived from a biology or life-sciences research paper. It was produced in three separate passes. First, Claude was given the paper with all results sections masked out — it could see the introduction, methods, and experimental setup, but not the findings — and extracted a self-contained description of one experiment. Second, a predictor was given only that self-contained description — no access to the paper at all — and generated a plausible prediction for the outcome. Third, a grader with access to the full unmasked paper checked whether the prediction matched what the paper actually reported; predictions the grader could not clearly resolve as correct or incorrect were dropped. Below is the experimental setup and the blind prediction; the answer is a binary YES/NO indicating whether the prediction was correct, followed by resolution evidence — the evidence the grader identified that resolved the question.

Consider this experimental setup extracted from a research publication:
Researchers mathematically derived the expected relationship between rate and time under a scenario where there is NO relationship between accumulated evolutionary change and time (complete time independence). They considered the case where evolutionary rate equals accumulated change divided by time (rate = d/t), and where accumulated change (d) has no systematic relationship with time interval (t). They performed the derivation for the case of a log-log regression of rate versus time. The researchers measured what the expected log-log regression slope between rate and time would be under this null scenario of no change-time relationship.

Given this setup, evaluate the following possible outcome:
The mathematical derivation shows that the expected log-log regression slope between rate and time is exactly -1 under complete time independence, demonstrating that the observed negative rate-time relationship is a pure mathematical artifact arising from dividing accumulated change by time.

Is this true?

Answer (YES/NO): YES